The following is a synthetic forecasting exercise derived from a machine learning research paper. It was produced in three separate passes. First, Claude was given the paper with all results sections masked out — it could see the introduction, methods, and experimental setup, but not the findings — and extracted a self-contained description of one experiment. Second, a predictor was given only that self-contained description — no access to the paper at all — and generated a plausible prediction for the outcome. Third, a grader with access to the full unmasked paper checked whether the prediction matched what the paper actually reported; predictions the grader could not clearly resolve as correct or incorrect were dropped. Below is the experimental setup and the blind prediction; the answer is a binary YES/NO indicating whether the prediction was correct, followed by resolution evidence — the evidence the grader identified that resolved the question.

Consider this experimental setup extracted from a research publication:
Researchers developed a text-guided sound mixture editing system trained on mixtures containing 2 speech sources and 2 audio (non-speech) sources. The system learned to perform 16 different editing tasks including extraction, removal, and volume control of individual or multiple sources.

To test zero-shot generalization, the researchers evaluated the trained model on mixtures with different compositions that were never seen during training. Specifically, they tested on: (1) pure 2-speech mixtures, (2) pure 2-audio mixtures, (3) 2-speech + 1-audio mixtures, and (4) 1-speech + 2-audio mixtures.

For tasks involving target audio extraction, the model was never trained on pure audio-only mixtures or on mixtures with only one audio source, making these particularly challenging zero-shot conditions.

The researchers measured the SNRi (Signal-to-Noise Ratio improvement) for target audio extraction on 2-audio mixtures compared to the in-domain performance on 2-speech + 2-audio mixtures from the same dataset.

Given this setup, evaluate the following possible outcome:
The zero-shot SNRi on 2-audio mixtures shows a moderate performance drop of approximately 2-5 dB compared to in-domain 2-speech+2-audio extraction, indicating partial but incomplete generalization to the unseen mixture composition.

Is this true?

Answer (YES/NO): NO